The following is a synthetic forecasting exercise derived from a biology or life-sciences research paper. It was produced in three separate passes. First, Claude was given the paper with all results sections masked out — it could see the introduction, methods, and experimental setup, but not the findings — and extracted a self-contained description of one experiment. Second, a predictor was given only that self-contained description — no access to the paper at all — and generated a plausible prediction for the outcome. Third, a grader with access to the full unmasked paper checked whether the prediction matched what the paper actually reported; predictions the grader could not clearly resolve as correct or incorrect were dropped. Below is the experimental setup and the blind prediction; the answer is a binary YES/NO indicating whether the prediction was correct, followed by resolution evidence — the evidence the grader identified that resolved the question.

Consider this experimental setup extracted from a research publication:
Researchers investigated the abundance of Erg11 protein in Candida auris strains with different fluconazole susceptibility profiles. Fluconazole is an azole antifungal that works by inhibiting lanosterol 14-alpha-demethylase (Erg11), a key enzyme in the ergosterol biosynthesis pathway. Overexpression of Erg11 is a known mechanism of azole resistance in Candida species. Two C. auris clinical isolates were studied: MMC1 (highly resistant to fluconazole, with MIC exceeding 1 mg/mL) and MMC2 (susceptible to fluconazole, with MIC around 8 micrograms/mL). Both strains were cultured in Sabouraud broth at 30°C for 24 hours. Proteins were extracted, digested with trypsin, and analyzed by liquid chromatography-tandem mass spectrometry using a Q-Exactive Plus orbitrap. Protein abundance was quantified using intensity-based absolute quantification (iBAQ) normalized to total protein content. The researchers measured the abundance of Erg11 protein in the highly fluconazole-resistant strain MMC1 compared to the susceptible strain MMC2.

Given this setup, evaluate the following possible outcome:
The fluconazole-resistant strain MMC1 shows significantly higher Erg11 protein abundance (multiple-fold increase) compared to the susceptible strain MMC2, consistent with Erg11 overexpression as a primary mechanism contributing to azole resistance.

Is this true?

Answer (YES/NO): NO